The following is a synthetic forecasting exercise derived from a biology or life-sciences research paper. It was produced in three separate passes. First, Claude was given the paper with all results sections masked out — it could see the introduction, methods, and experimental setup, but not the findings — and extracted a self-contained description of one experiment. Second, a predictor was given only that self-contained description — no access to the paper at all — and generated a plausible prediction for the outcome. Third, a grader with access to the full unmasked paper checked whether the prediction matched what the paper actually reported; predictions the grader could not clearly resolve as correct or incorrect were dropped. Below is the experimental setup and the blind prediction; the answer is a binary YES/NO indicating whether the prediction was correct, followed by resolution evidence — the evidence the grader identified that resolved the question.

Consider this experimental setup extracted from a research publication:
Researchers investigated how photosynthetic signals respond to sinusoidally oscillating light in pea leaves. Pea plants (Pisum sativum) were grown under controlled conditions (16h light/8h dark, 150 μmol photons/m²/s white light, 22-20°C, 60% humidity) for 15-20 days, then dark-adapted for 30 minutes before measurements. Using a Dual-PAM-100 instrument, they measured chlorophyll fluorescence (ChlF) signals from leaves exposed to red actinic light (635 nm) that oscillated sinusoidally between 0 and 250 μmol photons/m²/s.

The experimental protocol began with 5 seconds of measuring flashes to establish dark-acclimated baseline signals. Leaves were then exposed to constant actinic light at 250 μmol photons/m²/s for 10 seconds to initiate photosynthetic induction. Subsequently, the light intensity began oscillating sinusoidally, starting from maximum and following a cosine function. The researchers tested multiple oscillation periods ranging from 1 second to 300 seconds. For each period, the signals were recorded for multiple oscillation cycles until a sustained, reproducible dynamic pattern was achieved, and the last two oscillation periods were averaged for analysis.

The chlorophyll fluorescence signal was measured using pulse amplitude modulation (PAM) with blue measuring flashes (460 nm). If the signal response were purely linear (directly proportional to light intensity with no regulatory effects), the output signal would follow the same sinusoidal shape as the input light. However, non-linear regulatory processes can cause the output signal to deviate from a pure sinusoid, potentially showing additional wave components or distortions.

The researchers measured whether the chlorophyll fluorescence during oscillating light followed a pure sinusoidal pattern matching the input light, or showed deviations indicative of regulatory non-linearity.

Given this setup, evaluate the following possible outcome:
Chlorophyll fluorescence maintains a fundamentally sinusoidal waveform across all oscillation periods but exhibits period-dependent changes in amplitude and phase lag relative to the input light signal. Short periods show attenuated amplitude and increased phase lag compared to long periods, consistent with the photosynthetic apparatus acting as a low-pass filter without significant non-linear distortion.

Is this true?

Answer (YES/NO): NO